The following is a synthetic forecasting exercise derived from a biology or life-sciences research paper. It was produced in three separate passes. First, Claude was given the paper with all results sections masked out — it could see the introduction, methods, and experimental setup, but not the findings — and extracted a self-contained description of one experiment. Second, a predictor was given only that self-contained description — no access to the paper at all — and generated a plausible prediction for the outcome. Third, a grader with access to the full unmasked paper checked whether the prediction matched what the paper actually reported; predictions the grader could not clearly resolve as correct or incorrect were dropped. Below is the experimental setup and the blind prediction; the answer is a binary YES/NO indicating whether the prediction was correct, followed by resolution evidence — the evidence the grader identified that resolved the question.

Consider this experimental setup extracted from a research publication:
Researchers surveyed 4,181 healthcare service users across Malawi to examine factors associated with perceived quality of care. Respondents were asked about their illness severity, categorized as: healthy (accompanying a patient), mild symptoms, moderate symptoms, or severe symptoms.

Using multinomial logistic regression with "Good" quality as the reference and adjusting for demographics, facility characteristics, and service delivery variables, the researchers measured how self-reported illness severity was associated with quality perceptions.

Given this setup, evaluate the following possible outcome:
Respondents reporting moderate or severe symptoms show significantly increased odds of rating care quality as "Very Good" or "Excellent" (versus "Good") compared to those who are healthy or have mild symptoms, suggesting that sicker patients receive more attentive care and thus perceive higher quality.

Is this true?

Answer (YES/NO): NO